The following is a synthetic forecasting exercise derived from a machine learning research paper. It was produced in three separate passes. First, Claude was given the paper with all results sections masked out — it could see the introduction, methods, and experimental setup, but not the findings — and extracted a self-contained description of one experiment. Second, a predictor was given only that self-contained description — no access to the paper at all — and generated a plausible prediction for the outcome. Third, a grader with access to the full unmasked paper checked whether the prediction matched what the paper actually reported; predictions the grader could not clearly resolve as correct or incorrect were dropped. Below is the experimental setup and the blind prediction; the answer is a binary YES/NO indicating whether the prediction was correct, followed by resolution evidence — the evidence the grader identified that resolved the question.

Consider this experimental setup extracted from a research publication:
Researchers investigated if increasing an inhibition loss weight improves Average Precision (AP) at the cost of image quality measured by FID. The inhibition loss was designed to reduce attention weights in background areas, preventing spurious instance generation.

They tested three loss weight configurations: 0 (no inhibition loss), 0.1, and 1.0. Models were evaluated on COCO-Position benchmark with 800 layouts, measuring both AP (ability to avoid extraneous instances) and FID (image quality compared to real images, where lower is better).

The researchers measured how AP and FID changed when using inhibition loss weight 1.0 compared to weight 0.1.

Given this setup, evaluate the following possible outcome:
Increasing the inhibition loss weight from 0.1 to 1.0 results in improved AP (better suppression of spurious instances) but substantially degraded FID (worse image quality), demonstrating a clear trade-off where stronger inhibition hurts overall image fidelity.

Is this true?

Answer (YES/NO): YES